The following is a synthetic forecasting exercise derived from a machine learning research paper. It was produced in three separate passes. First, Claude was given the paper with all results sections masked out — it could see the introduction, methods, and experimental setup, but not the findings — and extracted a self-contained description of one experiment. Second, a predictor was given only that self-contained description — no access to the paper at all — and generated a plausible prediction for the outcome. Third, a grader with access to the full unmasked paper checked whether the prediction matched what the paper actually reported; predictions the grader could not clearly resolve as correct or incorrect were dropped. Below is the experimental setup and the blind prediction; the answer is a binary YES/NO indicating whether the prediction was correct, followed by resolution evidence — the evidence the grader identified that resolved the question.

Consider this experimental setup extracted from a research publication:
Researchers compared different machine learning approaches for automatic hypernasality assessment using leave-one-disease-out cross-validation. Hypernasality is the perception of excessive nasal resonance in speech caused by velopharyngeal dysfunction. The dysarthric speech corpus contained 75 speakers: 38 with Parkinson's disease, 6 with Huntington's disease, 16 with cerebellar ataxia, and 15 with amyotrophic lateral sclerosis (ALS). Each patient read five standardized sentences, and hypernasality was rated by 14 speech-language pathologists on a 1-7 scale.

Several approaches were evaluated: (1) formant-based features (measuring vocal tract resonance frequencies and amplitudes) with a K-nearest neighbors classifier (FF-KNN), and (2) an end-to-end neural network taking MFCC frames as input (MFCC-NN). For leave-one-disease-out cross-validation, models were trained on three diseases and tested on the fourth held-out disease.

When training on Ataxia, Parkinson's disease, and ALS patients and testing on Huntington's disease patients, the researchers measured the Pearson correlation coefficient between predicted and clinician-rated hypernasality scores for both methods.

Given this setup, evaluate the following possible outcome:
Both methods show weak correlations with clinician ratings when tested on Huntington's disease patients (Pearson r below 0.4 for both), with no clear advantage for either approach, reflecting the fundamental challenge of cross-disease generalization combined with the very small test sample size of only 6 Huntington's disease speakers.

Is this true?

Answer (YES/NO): NO